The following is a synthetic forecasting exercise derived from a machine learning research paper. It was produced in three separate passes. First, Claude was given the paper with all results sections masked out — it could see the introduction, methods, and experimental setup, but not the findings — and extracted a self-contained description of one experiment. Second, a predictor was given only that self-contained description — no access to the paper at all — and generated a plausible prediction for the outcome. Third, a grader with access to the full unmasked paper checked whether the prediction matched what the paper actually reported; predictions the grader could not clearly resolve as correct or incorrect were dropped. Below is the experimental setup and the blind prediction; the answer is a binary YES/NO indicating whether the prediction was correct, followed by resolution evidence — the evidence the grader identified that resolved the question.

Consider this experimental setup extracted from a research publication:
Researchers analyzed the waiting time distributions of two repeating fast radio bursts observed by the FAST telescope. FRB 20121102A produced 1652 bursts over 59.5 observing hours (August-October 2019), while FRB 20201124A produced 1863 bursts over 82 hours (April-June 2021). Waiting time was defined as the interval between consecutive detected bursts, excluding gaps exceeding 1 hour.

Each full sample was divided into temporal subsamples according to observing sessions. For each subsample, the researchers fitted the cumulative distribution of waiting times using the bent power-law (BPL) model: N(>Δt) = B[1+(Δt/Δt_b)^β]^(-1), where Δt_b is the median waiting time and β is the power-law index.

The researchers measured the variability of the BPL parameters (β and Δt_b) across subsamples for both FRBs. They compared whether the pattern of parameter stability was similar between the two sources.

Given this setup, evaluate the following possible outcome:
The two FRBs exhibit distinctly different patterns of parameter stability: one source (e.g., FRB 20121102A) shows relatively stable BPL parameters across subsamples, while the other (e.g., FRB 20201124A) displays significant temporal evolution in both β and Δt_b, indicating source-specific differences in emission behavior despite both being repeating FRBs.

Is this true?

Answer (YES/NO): NO